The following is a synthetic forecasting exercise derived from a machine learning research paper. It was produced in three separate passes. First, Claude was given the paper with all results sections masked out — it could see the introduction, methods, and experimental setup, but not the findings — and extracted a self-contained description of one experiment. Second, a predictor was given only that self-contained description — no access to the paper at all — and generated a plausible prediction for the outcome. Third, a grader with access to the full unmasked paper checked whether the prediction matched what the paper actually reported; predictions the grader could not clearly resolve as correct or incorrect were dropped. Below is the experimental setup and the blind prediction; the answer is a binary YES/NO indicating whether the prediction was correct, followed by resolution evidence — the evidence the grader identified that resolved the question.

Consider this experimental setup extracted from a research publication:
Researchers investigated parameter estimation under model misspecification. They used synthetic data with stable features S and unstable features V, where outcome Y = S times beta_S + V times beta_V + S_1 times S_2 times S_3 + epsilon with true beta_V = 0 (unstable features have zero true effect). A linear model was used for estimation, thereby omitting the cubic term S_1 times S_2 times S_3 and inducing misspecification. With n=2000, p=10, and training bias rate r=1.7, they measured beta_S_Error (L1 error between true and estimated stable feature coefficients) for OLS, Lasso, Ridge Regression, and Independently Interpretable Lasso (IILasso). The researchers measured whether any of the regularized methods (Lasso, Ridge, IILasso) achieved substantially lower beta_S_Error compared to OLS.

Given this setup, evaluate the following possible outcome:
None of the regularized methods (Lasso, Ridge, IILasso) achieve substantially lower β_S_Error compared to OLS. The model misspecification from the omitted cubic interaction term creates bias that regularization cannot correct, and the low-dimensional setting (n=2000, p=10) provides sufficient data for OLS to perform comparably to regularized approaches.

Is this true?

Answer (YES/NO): YES